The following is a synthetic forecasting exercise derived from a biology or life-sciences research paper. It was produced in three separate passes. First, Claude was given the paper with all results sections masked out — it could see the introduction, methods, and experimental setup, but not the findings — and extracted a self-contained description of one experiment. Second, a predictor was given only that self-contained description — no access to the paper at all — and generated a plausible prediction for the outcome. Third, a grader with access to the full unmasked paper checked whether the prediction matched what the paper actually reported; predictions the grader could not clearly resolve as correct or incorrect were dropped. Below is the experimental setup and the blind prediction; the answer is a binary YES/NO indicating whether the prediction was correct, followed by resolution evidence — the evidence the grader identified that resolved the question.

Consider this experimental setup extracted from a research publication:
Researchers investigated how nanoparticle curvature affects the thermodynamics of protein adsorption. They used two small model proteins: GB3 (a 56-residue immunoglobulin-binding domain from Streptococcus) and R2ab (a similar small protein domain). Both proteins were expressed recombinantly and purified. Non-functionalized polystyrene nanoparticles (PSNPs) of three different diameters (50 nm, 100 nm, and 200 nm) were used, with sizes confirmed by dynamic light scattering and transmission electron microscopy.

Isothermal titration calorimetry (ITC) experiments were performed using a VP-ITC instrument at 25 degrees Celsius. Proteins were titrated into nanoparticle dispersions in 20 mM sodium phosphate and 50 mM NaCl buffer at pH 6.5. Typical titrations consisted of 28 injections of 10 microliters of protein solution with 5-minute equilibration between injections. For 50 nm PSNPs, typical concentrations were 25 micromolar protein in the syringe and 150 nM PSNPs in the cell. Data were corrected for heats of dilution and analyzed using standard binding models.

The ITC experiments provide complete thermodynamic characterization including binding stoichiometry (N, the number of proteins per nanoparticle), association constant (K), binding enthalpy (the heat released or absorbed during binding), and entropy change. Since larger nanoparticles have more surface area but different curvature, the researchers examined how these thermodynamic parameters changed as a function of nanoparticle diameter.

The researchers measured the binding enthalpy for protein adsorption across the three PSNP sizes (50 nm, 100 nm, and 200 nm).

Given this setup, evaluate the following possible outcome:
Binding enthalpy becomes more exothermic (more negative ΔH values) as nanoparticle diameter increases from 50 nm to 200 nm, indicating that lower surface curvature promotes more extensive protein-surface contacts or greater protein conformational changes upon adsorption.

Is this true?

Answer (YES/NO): NO